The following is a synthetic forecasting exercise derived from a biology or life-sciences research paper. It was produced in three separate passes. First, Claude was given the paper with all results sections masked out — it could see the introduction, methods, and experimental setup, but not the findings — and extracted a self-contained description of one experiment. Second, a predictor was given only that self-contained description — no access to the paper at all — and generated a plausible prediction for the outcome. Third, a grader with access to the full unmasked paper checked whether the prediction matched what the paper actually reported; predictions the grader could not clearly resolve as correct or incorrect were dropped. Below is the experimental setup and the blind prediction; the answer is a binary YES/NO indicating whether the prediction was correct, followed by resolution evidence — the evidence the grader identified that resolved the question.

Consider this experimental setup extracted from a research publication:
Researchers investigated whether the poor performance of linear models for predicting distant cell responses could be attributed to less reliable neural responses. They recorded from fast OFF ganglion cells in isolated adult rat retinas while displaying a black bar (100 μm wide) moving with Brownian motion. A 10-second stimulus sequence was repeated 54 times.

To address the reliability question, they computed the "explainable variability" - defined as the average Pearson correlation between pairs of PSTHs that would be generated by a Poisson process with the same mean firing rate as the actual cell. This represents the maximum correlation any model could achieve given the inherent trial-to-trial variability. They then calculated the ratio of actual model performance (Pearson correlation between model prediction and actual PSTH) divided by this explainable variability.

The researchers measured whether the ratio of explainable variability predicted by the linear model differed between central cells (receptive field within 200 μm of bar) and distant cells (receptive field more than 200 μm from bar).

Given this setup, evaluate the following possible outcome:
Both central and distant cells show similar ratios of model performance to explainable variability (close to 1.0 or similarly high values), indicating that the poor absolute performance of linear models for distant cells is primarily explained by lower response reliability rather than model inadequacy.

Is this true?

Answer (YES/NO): NO